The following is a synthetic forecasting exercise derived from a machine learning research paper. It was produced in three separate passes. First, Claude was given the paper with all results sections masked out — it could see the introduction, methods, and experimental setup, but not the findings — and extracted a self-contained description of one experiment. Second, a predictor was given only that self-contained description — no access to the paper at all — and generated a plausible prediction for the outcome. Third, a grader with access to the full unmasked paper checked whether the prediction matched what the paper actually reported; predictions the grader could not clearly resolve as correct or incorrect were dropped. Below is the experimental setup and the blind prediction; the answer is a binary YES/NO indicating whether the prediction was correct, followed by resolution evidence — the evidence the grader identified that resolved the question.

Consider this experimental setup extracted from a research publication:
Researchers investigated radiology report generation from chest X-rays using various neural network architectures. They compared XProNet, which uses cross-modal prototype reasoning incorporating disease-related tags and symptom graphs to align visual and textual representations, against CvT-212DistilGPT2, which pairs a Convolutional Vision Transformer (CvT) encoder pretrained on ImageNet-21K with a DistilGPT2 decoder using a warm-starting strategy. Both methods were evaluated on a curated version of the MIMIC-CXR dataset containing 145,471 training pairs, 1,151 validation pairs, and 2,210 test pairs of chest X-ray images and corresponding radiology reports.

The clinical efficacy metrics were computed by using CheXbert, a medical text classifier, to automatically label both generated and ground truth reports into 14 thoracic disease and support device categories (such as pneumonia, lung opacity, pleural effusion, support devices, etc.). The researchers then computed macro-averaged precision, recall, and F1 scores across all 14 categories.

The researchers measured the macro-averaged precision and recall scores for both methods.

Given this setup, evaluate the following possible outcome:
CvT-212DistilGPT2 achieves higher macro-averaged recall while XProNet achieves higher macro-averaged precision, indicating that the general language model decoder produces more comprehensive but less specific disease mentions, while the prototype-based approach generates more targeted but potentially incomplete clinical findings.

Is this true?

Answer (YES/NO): YES